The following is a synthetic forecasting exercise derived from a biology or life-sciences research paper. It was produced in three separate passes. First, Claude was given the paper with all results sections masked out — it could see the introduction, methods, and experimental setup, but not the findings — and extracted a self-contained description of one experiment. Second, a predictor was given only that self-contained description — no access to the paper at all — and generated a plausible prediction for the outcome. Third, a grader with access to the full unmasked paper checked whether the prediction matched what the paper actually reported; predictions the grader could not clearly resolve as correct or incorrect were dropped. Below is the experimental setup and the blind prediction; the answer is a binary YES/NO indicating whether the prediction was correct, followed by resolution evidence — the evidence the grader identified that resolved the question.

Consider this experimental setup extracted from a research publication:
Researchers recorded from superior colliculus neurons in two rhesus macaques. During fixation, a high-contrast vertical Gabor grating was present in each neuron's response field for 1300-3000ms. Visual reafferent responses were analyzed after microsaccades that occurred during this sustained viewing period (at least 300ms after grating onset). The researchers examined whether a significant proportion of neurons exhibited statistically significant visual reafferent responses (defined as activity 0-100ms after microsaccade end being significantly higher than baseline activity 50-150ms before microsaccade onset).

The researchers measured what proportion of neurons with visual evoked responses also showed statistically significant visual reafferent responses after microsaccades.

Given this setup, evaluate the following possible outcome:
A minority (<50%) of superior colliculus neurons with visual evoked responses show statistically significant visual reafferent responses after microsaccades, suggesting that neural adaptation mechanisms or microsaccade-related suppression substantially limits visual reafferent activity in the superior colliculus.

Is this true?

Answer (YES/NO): NO